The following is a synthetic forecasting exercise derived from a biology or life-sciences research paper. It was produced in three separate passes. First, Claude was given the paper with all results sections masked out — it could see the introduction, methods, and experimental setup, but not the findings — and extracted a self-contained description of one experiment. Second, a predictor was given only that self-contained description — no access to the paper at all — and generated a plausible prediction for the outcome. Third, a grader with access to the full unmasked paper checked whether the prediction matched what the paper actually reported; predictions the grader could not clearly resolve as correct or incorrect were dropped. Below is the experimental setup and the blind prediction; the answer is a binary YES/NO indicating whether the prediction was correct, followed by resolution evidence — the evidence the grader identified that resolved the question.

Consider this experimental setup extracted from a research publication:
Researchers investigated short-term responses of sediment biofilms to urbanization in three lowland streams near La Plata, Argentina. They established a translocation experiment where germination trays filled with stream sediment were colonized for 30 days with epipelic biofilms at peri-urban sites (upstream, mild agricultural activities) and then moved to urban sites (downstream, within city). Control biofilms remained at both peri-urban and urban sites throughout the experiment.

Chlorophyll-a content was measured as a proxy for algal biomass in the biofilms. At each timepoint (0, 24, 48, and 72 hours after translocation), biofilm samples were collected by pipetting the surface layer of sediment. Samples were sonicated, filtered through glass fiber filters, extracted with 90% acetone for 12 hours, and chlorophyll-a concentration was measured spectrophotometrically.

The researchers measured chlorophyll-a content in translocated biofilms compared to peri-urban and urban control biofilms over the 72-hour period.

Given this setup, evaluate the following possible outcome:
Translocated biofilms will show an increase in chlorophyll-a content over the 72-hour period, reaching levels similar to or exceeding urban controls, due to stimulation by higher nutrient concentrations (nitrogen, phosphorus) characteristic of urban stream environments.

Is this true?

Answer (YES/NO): YES